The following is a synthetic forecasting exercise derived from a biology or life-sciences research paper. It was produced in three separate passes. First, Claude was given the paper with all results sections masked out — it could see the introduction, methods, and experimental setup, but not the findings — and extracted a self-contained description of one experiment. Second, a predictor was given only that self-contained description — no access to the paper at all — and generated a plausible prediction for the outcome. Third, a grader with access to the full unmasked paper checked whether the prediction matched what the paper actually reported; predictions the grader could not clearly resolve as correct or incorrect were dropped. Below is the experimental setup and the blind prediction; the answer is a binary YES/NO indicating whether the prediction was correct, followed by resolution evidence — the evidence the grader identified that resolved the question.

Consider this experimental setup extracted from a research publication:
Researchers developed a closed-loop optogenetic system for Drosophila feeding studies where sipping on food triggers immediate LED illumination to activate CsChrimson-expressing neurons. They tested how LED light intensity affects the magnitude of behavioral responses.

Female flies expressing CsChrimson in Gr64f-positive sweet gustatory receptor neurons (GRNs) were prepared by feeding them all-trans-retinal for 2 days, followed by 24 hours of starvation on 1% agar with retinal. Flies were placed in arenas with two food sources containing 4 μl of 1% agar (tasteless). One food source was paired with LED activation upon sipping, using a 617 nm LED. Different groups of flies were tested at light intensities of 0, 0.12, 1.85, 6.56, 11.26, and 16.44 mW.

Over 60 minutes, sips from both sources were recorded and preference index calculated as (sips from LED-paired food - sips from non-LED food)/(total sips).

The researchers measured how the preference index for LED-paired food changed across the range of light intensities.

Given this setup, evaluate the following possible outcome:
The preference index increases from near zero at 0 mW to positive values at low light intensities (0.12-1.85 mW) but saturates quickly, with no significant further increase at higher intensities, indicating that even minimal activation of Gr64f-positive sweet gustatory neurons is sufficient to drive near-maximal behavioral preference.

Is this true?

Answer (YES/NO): NO